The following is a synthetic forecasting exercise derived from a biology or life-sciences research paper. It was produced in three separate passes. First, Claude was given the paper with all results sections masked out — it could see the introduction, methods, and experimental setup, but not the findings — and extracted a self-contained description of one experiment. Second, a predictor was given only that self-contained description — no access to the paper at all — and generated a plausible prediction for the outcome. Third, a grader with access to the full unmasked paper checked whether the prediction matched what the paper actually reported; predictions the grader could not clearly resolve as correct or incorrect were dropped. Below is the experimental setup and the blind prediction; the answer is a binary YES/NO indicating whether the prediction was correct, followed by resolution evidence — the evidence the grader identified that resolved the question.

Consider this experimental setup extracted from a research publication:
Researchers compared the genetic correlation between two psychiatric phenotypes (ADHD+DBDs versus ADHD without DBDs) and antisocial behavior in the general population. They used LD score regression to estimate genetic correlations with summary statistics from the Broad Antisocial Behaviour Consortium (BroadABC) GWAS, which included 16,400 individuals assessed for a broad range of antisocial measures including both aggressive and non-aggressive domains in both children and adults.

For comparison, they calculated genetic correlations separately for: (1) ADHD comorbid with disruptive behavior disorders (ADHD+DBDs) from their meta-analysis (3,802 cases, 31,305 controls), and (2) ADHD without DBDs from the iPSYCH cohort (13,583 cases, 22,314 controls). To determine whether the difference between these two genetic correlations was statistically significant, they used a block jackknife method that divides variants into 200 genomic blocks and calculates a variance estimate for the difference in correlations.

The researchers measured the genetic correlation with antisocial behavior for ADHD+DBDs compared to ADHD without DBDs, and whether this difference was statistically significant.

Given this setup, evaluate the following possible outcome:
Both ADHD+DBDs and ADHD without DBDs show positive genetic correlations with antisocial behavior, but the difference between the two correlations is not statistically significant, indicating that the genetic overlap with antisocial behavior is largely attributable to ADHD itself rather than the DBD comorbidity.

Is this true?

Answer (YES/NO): NO